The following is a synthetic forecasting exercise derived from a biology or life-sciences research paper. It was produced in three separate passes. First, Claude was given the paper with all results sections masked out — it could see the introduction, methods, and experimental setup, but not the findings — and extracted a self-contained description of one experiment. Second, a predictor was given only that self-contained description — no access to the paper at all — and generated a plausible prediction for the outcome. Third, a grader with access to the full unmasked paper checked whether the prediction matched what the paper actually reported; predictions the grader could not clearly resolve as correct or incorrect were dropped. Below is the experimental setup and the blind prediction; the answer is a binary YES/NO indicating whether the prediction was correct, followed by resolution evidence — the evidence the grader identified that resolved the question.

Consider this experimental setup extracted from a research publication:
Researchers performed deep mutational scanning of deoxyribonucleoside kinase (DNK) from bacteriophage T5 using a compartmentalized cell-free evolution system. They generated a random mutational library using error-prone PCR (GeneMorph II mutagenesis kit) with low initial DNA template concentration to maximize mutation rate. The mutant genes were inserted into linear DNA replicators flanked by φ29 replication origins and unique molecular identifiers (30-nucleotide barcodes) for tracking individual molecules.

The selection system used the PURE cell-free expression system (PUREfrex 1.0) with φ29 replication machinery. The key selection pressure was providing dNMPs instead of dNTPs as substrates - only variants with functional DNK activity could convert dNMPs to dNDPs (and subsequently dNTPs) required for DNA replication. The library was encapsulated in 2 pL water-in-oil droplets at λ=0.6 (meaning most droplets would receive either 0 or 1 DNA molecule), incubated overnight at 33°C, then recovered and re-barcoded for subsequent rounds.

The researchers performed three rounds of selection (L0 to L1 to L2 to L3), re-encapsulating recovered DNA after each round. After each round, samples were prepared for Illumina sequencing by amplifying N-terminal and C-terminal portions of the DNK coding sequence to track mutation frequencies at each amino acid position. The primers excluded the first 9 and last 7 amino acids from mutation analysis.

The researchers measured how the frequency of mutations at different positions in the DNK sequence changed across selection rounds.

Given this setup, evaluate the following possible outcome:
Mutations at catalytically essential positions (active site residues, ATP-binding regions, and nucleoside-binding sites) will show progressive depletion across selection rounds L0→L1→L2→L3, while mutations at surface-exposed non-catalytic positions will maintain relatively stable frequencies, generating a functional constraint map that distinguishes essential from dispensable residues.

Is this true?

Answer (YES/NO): YES